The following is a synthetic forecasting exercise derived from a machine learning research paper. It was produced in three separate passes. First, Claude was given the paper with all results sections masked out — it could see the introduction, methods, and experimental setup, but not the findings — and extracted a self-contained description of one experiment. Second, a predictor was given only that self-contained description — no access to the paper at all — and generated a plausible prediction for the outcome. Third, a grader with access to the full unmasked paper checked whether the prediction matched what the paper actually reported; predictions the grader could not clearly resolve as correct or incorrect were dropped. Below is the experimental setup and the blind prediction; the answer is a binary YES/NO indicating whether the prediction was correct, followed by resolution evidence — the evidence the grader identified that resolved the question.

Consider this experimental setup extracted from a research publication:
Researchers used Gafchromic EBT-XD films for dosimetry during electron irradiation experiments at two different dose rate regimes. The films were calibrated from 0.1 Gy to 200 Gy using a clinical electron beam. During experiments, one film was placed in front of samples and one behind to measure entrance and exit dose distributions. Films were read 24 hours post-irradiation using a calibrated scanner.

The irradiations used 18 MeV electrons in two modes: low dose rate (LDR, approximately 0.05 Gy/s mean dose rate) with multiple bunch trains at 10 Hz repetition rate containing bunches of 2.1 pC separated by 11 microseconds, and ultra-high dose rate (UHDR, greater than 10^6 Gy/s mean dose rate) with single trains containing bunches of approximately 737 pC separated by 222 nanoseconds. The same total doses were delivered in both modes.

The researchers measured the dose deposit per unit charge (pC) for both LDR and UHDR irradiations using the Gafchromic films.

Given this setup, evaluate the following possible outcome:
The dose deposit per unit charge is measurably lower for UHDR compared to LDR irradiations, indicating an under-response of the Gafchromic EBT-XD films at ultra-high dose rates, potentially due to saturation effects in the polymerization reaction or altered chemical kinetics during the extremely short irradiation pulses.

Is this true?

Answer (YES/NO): NO